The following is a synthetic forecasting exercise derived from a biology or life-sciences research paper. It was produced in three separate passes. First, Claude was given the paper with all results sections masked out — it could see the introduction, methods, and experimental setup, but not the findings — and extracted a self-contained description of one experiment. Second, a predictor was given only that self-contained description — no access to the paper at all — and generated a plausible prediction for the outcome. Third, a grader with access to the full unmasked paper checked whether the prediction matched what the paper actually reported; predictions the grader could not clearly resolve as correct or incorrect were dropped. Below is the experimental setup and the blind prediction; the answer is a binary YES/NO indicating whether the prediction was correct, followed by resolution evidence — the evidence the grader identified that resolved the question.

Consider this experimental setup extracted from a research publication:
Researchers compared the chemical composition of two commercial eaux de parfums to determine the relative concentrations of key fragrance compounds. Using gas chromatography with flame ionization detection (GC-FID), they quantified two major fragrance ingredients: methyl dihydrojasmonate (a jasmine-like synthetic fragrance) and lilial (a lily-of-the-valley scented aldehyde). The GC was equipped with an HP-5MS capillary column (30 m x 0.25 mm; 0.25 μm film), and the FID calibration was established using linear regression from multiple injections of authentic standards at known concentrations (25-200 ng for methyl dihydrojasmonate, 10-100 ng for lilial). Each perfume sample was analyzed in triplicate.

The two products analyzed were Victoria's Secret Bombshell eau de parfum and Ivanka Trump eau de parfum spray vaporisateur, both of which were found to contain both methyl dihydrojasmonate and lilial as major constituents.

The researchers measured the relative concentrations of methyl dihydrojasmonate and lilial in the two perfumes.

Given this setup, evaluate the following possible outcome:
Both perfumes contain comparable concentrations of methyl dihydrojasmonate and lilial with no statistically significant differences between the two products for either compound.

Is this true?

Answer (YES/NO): NO